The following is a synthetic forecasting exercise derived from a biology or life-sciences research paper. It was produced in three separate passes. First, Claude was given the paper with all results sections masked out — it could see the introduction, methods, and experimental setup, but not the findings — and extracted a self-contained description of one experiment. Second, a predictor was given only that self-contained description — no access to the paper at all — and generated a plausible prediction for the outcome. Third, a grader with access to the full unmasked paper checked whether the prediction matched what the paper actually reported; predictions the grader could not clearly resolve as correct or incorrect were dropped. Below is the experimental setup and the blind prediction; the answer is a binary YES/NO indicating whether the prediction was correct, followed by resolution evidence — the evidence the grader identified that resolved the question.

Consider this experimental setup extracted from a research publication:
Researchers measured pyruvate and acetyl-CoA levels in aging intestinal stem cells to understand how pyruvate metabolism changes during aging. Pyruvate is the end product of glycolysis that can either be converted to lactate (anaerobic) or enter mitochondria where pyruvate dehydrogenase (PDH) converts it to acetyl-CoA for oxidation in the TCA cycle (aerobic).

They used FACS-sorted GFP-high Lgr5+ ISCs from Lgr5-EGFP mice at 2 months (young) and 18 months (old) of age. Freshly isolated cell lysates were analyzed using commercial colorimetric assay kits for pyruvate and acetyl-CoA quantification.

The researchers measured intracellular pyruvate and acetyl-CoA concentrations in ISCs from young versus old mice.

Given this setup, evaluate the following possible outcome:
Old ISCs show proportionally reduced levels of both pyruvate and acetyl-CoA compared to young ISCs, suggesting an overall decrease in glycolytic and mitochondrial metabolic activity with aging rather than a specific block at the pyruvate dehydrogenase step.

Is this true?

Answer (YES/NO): NO